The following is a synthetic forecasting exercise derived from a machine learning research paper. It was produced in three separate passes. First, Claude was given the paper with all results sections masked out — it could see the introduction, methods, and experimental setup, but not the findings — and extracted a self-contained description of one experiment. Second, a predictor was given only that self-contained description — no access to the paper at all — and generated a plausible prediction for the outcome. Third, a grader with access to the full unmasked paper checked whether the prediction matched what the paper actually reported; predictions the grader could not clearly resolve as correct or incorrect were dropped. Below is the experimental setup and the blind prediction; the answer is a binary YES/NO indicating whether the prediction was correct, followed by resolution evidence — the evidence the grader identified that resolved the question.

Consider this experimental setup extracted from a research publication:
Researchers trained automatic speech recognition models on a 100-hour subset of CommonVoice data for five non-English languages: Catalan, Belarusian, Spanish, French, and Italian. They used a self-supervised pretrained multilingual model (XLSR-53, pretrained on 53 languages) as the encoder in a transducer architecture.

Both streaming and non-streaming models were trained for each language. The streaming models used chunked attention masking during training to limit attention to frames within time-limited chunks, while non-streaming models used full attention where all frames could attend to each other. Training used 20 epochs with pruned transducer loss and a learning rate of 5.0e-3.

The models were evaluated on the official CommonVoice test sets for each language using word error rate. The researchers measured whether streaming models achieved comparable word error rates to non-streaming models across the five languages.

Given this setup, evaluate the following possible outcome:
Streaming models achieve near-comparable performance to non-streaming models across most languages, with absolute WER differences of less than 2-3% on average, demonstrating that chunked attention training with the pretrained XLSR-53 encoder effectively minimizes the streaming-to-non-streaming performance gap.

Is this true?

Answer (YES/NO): YES